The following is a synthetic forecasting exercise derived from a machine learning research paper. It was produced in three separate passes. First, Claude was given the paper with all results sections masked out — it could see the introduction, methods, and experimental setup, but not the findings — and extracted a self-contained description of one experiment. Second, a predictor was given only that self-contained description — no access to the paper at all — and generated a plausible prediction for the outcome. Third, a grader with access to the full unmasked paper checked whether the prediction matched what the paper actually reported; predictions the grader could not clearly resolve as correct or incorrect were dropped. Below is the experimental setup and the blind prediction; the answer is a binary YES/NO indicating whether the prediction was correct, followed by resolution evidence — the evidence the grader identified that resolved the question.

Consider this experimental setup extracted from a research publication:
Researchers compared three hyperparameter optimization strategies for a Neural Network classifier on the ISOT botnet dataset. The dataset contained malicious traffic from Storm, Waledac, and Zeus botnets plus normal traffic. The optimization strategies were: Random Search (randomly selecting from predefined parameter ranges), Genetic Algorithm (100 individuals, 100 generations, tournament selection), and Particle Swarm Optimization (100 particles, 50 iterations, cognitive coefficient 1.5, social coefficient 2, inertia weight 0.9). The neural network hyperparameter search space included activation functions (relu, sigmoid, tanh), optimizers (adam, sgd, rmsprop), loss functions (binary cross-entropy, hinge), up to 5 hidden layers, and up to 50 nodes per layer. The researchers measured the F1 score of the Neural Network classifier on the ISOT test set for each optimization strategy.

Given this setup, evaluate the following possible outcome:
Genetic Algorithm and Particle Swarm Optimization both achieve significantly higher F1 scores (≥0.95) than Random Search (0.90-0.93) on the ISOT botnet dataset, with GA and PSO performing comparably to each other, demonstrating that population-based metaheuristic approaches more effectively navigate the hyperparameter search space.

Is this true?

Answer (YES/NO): NO